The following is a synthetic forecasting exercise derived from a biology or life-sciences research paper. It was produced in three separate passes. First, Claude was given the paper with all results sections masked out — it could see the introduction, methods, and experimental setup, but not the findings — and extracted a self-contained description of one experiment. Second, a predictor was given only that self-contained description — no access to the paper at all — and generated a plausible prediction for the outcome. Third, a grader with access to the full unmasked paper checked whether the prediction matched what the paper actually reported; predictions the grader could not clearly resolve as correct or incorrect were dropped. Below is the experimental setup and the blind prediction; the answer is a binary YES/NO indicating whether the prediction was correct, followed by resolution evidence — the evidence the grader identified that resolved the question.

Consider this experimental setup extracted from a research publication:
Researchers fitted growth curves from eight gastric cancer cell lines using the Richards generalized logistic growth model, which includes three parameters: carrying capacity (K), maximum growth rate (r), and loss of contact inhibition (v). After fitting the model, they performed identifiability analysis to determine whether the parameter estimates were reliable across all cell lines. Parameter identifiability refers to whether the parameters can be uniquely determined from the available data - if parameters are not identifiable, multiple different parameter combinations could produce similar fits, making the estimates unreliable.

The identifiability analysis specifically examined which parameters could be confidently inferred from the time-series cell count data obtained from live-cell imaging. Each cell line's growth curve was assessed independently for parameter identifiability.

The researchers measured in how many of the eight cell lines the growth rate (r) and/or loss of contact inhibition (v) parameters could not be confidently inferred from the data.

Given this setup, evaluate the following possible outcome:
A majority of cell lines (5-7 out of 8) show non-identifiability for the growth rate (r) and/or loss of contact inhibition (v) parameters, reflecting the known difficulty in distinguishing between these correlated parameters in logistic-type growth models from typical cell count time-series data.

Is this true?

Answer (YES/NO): NO